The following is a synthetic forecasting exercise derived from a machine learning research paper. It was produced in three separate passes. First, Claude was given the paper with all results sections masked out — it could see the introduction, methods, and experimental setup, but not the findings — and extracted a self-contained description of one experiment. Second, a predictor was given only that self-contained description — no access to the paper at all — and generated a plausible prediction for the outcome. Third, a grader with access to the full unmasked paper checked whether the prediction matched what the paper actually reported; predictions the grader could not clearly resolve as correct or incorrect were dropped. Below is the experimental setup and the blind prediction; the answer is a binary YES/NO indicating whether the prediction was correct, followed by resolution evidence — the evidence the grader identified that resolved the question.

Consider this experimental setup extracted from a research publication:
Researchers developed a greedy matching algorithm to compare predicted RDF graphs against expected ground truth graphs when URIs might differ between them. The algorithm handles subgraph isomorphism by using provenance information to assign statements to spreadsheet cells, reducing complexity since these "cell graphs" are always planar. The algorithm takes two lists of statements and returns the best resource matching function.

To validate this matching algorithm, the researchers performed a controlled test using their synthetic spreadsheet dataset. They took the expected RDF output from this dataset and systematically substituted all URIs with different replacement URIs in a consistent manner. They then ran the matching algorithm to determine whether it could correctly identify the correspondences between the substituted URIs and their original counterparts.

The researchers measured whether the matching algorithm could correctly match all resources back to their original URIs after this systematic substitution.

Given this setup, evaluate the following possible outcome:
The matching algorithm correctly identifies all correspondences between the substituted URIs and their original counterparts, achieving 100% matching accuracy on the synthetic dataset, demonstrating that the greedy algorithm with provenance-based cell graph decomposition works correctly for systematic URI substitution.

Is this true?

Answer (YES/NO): YES